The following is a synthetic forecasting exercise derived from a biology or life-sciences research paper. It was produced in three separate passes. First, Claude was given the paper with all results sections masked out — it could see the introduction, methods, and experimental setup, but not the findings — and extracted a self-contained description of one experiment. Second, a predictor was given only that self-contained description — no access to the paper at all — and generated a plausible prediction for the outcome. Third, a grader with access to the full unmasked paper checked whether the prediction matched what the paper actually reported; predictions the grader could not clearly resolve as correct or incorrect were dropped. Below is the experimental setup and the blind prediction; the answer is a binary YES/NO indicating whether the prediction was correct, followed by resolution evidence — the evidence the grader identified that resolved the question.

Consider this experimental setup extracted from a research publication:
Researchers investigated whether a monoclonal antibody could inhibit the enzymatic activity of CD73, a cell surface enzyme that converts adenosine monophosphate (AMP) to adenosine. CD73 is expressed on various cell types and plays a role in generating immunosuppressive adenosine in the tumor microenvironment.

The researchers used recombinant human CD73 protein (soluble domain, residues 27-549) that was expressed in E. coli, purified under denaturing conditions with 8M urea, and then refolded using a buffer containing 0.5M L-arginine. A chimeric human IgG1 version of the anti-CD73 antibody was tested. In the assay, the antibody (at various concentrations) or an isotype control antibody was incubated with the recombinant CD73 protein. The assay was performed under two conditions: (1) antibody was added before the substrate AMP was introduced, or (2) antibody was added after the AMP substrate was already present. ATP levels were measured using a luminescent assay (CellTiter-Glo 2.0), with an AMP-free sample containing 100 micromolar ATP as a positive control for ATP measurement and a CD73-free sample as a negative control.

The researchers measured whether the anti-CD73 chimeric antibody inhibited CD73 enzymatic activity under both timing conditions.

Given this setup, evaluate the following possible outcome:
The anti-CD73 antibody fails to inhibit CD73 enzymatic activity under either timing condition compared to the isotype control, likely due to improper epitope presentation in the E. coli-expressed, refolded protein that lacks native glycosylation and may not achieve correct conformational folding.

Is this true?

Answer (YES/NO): NO